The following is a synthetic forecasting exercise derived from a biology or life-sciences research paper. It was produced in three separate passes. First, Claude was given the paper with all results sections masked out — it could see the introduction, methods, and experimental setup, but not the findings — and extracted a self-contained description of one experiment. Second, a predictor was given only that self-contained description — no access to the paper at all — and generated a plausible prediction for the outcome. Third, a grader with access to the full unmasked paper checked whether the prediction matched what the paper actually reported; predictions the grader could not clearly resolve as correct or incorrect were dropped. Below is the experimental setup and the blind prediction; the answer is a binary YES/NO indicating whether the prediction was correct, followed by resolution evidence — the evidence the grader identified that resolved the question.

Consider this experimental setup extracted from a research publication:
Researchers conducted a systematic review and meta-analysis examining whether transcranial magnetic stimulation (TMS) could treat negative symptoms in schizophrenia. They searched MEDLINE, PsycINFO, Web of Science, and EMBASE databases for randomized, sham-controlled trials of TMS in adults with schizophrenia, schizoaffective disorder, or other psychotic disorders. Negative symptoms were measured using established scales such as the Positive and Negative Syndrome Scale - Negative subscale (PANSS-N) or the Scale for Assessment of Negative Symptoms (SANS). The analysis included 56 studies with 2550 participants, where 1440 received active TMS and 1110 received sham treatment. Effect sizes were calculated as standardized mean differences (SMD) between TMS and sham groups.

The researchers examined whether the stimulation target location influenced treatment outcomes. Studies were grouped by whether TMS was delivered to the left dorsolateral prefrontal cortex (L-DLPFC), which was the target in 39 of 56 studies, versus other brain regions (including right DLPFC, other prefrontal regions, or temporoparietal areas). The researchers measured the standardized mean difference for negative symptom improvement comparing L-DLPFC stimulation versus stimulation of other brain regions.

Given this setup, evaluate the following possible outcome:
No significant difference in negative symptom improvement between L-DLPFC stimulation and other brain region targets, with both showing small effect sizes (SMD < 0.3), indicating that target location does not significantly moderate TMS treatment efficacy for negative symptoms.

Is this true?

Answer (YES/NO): NO